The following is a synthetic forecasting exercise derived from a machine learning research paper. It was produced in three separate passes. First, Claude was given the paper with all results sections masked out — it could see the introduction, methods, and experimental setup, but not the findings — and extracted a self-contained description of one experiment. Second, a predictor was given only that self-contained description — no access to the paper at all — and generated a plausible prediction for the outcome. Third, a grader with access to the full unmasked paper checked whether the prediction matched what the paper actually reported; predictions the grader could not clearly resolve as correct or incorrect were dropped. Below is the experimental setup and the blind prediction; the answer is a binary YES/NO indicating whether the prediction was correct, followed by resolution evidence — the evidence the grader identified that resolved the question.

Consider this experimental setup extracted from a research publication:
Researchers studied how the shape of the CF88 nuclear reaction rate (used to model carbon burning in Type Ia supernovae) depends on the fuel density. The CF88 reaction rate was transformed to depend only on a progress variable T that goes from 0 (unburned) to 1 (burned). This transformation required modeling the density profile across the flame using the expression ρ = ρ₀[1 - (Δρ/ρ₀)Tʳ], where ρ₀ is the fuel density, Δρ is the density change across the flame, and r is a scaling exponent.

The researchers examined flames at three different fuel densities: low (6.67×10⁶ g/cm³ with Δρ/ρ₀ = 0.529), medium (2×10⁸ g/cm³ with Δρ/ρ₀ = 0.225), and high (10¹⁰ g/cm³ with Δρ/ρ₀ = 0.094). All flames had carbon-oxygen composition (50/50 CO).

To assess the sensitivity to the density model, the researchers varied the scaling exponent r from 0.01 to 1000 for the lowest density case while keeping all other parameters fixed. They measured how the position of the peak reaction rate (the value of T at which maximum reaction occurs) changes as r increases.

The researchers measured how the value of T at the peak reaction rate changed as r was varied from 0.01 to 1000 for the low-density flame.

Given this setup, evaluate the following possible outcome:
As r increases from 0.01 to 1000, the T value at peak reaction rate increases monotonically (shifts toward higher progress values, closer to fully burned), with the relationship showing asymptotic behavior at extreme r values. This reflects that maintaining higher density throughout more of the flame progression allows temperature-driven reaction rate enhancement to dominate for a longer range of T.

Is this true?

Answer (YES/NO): YES